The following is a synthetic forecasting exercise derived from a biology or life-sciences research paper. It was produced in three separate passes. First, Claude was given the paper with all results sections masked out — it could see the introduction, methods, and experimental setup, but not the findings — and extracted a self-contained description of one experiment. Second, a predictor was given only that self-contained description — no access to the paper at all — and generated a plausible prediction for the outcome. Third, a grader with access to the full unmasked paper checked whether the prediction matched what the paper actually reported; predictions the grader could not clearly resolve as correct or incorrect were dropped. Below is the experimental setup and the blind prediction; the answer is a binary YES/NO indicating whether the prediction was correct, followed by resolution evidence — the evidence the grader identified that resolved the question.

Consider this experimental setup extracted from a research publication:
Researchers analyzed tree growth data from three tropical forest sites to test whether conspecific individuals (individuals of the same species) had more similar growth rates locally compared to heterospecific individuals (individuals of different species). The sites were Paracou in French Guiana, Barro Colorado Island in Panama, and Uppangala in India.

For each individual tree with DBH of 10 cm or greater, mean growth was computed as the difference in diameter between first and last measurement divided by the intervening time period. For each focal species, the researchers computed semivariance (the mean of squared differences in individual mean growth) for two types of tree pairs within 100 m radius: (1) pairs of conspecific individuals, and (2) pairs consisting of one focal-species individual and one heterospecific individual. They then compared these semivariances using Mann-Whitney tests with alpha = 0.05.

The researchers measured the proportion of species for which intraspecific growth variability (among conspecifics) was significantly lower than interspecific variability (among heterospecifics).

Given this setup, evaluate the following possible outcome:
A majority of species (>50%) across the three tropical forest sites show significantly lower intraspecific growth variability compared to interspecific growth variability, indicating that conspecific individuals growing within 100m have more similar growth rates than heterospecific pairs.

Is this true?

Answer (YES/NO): NO